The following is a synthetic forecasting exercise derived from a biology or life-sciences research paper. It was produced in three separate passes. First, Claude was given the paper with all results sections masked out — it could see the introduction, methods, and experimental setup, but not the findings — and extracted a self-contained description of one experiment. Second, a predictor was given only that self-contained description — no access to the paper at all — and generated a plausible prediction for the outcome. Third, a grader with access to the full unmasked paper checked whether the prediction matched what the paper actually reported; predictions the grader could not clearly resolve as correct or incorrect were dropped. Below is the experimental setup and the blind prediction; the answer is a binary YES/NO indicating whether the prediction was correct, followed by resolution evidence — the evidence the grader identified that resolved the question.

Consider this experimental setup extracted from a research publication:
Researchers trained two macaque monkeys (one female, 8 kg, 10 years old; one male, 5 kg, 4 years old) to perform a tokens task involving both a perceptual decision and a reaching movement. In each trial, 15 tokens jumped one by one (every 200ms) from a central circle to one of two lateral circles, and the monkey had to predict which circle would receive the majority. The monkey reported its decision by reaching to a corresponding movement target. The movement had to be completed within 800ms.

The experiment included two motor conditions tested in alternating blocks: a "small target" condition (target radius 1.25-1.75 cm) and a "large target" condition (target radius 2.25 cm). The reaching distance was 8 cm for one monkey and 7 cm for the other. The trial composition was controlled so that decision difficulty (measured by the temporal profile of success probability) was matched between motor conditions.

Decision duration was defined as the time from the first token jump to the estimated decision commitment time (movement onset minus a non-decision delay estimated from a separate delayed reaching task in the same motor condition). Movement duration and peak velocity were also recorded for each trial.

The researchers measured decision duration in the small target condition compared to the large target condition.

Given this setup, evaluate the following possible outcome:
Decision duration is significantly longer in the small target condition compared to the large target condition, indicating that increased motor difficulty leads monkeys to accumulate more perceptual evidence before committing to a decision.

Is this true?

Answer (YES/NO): NO